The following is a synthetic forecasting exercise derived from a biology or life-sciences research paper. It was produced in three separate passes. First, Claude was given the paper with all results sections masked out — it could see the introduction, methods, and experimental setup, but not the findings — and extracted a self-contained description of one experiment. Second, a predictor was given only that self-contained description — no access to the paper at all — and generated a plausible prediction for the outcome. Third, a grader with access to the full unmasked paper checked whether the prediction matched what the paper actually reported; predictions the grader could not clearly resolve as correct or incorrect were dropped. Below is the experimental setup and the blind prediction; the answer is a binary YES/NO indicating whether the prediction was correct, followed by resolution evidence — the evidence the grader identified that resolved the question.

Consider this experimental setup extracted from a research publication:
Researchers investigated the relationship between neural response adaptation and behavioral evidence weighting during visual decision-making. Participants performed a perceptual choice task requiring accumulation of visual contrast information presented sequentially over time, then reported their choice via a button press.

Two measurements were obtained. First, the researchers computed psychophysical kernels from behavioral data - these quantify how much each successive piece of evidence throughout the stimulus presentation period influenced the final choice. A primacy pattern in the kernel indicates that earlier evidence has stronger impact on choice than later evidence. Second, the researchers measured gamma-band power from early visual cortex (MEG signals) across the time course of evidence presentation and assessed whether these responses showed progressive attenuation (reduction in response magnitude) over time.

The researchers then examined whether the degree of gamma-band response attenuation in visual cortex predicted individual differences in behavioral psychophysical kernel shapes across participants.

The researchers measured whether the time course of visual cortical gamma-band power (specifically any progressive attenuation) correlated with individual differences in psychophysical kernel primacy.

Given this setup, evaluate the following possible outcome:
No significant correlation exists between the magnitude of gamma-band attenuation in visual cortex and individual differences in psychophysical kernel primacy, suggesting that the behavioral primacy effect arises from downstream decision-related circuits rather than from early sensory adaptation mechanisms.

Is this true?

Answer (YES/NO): NO